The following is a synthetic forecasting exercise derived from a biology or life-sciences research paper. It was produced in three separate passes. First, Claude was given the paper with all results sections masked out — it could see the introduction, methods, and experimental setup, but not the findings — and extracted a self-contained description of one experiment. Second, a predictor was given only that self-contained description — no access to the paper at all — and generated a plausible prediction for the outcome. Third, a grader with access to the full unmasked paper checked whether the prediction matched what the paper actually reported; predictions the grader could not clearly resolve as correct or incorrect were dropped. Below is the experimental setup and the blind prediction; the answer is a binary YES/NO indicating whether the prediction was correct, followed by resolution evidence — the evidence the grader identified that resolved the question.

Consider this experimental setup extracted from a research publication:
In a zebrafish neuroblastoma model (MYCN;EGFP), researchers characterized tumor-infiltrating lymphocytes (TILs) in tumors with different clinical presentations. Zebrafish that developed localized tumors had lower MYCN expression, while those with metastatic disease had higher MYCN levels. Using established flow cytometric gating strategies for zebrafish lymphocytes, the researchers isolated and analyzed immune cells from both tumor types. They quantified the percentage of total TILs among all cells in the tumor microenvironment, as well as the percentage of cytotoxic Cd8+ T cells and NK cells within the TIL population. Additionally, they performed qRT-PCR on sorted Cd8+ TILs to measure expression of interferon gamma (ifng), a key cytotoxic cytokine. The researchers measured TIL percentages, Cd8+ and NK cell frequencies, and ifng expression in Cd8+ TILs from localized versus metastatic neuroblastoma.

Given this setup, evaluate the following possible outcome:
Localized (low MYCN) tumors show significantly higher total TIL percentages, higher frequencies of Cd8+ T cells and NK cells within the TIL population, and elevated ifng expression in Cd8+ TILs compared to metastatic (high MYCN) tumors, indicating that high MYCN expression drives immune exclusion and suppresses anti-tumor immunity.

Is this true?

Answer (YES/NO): YES